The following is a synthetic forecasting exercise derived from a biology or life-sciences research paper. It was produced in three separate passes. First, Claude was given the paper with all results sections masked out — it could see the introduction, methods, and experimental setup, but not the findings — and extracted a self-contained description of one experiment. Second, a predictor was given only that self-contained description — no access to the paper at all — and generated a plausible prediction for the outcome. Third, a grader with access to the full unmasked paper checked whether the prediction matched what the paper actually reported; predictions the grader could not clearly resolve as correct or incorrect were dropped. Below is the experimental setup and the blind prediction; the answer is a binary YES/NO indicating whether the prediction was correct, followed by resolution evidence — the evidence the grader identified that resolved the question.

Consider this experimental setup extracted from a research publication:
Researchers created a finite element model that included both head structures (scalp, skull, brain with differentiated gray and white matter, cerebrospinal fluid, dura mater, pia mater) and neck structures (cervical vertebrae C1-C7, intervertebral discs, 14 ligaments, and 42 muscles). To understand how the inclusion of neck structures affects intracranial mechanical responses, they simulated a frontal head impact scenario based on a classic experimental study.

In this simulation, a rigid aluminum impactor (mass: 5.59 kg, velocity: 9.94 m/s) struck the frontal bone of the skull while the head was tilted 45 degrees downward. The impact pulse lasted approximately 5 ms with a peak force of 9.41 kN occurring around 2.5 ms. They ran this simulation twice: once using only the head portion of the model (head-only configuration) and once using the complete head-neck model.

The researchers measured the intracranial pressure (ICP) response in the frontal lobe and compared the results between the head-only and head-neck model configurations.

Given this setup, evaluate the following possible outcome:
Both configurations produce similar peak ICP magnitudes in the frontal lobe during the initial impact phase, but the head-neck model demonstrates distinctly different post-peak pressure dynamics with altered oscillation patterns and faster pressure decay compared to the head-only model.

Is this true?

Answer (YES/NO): NO